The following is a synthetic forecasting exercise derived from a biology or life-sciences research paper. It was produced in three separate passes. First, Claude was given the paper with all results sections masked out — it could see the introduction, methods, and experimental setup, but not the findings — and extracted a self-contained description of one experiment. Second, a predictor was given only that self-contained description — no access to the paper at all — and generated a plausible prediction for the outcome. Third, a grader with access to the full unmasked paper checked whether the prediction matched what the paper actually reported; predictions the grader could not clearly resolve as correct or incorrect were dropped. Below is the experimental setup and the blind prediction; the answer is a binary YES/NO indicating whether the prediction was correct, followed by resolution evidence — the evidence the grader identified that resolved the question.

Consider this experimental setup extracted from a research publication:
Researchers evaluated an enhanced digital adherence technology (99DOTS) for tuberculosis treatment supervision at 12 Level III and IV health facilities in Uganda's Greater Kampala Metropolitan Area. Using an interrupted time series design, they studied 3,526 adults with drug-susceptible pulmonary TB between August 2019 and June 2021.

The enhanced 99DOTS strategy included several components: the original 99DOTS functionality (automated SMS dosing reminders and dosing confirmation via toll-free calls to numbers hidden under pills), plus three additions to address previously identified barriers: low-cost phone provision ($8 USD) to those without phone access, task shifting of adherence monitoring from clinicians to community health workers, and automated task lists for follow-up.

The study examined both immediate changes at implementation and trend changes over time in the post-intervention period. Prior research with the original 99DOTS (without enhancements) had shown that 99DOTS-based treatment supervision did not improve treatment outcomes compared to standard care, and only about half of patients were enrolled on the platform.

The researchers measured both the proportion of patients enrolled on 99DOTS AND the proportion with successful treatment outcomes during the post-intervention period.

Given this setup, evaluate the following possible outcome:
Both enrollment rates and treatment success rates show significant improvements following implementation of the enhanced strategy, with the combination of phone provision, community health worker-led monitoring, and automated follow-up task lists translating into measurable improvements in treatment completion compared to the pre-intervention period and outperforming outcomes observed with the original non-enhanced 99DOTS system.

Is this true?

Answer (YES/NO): NO